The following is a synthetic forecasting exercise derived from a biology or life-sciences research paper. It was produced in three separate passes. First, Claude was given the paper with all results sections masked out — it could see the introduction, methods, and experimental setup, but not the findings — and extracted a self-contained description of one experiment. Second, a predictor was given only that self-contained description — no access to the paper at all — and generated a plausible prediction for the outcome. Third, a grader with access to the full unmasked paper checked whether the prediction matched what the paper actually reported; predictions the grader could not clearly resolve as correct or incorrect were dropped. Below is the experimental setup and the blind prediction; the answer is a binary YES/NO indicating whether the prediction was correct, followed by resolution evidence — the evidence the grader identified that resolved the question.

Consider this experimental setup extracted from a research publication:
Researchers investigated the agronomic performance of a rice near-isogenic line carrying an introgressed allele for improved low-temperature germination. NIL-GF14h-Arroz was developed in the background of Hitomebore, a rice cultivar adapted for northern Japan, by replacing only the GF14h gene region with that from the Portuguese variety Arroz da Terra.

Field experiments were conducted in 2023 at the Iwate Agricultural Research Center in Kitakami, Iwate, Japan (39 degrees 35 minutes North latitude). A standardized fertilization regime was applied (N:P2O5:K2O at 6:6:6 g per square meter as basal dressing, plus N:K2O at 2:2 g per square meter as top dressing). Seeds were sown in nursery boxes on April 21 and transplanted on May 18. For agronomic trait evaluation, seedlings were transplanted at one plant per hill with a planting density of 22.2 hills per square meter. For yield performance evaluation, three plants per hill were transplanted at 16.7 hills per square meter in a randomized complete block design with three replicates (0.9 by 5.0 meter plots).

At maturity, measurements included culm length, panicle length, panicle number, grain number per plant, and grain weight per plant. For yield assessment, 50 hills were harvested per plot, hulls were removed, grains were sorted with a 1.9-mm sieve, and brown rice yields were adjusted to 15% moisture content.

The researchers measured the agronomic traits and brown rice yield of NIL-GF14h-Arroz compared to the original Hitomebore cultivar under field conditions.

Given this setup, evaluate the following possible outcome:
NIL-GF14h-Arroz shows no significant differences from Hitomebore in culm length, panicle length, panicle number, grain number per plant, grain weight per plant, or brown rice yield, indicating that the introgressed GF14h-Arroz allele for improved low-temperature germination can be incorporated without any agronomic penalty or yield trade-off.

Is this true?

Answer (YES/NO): NO